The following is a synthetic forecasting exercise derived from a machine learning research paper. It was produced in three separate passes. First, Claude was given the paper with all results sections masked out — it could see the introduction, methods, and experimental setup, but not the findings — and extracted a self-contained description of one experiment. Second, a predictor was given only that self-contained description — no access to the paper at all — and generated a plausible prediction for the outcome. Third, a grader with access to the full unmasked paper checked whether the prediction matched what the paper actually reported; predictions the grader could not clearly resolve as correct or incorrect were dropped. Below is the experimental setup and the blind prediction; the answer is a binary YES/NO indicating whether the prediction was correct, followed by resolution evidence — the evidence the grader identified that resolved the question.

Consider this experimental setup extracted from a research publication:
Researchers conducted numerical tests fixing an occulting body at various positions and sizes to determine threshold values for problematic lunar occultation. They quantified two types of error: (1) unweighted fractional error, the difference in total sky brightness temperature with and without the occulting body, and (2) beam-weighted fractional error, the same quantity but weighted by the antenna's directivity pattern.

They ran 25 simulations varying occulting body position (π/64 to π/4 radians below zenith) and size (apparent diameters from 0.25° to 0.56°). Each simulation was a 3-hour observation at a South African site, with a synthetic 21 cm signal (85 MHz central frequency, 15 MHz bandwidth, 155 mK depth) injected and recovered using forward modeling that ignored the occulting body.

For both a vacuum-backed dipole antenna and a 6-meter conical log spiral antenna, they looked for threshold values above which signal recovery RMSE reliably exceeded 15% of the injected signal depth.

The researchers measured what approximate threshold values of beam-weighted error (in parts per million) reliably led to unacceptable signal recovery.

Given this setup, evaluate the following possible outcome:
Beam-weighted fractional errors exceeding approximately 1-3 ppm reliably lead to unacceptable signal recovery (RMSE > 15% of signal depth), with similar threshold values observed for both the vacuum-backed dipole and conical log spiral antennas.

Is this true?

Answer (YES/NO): NO